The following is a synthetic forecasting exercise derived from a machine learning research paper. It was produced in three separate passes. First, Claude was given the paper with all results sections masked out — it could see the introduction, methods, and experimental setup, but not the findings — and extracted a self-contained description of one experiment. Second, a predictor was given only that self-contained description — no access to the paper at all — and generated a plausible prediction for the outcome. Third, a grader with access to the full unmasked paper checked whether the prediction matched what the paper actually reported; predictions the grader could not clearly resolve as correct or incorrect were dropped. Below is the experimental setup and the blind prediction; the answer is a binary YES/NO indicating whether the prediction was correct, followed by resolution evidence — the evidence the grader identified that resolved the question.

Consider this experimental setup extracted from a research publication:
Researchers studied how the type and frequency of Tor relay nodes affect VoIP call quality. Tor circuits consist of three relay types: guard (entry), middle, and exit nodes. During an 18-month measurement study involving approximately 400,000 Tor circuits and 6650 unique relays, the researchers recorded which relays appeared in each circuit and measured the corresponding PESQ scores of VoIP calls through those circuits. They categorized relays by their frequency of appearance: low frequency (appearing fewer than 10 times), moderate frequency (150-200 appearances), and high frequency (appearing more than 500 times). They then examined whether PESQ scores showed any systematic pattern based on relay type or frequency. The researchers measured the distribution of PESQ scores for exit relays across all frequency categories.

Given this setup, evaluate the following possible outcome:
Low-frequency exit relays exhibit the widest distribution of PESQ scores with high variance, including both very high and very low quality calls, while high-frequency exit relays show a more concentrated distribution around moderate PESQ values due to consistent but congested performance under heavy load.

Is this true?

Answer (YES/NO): NO